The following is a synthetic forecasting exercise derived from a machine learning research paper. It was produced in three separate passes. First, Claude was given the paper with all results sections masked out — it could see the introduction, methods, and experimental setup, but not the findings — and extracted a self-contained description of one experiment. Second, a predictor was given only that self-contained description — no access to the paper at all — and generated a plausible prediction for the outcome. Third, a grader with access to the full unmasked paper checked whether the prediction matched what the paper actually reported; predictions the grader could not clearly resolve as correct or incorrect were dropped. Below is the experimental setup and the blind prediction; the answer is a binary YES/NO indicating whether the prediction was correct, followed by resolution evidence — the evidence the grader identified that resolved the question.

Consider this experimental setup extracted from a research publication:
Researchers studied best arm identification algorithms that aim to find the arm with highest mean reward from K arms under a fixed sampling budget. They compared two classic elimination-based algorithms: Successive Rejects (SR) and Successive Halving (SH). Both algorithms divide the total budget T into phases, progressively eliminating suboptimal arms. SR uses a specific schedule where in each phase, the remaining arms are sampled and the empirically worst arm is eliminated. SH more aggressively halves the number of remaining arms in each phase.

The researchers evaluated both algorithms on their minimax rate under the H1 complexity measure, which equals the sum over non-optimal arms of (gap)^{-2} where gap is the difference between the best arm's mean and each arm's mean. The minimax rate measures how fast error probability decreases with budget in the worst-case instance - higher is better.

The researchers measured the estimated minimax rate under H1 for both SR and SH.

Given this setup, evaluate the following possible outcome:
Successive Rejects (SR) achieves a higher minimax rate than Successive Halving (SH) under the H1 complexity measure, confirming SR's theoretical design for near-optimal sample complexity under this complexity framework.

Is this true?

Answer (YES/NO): YES